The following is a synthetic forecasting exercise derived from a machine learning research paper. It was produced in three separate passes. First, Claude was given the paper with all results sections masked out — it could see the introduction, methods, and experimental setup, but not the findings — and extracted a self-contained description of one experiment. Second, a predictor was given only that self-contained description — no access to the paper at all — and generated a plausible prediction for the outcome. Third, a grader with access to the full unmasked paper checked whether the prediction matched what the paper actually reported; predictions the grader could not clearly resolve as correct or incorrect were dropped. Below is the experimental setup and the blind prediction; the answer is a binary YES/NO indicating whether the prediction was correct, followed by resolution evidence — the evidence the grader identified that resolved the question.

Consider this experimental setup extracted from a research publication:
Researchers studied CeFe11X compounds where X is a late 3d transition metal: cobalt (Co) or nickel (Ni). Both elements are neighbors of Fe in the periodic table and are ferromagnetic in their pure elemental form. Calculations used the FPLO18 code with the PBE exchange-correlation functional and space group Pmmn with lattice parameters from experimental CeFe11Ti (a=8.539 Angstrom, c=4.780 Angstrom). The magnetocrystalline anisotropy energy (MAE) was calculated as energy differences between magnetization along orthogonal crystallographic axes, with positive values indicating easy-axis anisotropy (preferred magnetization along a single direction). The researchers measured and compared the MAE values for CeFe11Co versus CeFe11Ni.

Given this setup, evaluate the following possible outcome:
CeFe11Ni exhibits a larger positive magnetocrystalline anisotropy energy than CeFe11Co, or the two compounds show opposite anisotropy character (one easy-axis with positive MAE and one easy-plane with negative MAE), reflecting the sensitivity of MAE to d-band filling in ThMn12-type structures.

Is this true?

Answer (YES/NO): YES